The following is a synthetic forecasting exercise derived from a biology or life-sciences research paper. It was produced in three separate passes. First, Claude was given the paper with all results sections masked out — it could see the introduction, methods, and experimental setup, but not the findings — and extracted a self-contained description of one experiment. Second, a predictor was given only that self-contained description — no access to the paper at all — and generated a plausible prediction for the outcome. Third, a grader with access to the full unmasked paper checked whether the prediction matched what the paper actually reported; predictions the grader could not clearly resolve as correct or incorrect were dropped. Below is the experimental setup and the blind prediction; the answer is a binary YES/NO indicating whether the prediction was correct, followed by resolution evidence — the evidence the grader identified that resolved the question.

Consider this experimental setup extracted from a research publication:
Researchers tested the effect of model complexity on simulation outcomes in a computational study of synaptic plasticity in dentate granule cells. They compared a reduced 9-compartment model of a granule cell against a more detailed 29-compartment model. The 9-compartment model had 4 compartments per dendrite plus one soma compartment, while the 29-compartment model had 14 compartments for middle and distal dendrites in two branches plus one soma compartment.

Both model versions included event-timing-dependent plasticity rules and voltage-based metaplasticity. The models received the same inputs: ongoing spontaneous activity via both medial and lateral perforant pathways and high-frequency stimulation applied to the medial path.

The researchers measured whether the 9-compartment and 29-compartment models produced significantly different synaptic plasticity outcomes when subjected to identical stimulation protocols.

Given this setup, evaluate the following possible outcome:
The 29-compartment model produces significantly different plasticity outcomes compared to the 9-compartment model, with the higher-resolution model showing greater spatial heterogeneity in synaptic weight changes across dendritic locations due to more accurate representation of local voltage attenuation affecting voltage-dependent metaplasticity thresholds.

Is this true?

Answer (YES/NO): NO